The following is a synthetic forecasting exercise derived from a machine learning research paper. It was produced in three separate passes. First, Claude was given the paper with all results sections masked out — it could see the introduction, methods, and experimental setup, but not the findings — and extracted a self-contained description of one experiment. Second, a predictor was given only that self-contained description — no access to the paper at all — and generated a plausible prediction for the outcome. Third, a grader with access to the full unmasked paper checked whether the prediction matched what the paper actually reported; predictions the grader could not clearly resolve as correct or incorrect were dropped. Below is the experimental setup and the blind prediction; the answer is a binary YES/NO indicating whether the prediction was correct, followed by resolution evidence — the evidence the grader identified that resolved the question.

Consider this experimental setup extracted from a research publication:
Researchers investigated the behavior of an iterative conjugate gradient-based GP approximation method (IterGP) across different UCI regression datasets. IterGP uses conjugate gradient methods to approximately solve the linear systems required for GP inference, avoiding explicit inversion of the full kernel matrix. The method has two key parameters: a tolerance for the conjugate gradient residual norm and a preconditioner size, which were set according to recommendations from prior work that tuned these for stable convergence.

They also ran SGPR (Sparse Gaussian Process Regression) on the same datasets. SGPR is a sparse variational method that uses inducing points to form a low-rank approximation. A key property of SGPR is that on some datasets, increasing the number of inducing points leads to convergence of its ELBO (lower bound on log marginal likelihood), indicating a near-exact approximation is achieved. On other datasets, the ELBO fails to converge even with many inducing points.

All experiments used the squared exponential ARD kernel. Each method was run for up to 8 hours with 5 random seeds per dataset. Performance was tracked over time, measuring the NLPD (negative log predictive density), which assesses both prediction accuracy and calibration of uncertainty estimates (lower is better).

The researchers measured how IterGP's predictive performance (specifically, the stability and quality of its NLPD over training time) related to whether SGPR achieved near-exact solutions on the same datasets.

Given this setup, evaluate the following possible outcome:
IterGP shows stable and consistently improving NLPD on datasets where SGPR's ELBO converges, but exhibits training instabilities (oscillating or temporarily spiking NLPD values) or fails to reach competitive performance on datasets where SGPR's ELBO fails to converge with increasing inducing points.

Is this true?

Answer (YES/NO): NO